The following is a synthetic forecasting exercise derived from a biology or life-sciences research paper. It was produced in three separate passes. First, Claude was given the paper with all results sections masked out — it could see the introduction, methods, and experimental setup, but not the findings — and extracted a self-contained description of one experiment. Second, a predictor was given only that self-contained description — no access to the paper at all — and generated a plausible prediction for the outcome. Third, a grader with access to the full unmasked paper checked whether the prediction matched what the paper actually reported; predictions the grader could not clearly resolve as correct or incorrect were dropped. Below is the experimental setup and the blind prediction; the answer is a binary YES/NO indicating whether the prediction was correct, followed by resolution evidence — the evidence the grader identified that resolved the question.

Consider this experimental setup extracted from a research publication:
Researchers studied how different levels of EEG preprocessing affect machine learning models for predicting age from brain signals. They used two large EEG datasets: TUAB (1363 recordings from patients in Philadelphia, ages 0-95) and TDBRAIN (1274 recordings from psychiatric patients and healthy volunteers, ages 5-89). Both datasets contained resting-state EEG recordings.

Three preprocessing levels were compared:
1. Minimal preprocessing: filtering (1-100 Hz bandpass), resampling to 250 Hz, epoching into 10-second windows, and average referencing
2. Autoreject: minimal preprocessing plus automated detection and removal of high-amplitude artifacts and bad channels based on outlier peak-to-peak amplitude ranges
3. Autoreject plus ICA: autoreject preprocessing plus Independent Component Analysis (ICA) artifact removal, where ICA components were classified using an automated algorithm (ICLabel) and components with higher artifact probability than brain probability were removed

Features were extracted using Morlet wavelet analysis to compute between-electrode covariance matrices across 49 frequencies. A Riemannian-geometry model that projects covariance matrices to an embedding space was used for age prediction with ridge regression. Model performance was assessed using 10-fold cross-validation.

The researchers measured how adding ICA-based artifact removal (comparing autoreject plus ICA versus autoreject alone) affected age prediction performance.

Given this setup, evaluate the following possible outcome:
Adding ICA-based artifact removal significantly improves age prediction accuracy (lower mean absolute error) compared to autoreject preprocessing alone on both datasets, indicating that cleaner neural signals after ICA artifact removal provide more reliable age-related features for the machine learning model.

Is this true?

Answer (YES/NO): NO